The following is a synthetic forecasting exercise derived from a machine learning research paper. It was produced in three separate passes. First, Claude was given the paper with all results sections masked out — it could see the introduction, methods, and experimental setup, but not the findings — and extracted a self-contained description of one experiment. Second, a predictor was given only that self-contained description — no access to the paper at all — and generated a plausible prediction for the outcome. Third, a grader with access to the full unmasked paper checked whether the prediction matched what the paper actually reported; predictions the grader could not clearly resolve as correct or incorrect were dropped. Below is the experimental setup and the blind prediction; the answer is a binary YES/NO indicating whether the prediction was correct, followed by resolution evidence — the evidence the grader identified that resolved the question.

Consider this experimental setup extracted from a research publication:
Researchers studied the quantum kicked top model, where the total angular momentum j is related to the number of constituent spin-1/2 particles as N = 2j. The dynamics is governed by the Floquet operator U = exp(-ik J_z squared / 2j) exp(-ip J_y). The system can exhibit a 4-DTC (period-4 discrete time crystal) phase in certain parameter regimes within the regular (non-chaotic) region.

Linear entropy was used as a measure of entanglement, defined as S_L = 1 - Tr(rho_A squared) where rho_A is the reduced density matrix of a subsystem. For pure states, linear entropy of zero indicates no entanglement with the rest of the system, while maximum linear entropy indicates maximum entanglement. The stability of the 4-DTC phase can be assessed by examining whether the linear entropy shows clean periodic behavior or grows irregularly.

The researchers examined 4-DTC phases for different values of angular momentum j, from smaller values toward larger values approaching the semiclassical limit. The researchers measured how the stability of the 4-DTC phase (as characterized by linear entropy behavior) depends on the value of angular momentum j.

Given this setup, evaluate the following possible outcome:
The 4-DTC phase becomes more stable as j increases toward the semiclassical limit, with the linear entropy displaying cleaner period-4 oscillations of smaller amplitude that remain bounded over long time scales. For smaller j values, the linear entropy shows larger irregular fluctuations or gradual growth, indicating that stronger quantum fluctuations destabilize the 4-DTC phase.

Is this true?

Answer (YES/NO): YES